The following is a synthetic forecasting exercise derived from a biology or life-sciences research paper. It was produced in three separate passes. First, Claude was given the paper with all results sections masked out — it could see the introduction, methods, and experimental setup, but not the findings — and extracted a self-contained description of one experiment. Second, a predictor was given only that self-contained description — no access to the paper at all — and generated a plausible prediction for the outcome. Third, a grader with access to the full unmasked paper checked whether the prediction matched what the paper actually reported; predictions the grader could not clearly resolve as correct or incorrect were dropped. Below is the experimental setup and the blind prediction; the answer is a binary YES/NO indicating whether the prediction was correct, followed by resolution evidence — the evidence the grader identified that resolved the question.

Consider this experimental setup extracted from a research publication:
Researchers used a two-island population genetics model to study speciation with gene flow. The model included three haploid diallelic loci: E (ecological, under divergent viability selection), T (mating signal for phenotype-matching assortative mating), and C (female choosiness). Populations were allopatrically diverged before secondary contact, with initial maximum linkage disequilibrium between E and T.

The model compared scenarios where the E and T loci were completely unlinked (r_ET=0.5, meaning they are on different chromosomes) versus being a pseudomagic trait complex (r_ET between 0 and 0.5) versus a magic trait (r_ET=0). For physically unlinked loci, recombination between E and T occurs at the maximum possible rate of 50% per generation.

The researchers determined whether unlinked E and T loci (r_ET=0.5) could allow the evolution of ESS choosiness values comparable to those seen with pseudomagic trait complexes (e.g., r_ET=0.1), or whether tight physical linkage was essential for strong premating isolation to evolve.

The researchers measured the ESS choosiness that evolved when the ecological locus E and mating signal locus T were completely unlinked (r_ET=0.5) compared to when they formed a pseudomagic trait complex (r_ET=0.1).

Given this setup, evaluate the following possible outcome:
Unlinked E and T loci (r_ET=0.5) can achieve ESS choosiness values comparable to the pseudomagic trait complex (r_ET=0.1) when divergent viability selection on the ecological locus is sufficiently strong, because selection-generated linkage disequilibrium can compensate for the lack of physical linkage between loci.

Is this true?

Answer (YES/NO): NO